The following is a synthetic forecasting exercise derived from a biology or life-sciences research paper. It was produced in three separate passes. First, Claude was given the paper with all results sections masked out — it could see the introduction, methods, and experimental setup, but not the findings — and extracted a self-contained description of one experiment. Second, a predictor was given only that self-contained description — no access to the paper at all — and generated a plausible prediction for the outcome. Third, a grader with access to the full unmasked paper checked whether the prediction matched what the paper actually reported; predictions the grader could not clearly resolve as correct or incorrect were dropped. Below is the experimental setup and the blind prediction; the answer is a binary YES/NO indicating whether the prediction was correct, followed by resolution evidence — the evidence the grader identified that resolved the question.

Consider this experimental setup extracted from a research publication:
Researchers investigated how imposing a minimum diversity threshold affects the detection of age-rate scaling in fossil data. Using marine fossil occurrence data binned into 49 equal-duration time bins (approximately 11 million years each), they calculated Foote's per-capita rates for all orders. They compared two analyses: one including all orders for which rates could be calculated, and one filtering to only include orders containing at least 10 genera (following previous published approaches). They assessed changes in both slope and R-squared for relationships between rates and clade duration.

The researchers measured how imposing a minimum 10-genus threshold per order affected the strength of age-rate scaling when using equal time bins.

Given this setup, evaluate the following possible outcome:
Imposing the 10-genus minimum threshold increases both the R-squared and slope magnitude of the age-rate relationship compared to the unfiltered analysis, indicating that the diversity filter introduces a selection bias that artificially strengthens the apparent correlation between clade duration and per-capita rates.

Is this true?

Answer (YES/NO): NO